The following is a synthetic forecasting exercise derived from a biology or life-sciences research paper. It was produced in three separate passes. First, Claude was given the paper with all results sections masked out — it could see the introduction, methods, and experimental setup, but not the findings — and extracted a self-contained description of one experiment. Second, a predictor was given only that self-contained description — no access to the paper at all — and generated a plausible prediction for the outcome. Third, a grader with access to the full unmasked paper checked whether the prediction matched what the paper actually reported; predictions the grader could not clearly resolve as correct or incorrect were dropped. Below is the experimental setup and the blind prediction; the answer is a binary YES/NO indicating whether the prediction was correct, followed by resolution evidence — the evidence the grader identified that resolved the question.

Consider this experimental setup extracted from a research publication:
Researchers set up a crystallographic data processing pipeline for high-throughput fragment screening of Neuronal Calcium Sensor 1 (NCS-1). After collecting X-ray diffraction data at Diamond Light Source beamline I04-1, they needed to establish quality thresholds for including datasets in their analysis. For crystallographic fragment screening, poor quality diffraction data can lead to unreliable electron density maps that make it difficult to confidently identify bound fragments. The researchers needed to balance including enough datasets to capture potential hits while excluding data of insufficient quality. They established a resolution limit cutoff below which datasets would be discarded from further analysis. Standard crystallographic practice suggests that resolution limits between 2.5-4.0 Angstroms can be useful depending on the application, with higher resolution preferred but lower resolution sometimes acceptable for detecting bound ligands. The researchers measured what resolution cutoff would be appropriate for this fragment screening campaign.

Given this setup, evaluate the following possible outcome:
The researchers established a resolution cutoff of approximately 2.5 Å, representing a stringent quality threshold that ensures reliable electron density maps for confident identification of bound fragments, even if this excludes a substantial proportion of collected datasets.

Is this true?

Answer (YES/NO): NO